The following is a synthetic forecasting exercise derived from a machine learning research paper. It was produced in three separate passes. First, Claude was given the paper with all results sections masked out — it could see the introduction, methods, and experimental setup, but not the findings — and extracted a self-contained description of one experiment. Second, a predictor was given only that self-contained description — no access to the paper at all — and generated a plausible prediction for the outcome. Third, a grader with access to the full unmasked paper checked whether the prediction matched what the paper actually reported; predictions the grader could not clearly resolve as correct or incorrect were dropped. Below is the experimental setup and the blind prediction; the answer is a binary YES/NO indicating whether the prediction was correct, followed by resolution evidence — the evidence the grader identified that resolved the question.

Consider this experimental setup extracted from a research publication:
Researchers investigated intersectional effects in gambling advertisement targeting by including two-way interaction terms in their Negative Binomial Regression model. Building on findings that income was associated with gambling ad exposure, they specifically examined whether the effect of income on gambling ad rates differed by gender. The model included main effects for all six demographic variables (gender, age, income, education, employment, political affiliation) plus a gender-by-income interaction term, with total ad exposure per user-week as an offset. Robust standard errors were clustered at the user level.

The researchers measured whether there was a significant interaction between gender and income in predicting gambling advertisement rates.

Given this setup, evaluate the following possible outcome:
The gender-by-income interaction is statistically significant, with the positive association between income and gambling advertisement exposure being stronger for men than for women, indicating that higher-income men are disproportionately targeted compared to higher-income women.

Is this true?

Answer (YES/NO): NO